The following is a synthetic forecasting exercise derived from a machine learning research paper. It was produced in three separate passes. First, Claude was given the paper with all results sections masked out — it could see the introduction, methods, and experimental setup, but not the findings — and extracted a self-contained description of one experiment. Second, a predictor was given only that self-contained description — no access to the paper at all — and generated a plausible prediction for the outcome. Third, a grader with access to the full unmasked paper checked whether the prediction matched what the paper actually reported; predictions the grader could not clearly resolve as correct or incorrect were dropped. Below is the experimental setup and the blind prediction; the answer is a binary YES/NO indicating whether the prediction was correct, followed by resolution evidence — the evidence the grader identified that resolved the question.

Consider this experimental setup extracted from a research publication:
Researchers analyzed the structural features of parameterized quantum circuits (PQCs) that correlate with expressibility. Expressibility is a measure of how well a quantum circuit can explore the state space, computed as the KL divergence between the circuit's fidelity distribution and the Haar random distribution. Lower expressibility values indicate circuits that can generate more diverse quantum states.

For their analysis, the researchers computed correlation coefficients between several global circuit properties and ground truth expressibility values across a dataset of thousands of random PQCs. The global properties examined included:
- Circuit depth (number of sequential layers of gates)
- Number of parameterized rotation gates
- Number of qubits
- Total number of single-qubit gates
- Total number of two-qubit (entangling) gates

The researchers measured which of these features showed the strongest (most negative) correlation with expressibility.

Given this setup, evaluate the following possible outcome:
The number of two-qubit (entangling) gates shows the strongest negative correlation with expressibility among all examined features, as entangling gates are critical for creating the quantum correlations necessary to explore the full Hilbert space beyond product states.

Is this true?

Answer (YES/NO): NO